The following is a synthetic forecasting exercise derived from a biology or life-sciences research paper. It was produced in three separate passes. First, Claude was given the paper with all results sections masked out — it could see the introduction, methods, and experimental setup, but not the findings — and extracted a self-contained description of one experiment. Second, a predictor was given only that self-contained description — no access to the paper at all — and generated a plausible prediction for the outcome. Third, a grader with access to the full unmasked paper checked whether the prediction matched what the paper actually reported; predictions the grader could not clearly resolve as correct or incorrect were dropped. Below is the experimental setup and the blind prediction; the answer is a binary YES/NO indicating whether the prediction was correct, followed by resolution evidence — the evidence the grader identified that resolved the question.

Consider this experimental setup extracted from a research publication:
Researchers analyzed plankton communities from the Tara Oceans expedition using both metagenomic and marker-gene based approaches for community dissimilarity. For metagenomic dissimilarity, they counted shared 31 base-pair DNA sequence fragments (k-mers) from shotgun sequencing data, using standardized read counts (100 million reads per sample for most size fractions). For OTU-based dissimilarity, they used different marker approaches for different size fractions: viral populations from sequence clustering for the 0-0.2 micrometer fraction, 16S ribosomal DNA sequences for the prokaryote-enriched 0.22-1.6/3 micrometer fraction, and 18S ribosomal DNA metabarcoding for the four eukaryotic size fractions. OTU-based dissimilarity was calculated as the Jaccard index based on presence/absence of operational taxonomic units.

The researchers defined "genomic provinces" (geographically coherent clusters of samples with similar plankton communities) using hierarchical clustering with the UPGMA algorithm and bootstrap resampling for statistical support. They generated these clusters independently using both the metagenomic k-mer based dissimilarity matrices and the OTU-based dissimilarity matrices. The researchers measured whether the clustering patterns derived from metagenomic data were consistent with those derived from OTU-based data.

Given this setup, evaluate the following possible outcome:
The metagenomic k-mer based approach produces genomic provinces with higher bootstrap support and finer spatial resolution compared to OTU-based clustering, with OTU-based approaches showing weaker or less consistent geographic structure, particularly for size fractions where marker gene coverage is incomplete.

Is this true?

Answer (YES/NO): NO